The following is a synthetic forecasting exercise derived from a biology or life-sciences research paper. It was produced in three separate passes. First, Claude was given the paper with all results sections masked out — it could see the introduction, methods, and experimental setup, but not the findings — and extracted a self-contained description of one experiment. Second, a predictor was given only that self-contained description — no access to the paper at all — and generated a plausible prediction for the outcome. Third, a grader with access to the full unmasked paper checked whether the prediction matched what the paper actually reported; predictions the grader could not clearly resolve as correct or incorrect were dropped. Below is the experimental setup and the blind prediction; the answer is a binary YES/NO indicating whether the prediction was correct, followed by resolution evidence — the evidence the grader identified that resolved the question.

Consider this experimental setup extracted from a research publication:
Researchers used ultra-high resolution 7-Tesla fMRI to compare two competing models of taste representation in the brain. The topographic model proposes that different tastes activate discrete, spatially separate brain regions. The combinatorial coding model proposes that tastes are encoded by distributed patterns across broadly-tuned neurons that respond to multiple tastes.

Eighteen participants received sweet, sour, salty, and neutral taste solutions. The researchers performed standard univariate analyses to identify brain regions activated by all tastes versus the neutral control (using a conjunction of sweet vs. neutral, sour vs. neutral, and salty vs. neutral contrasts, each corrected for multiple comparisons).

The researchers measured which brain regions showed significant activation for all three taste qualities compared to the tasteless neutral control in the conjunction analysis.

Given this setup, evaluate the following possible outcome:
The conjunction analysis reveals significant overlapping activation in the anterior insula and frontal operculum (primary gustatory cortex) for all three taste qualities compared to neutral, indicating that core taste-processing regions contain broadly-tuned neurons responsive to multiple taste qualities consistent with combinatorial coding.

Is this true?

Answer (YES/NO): NO